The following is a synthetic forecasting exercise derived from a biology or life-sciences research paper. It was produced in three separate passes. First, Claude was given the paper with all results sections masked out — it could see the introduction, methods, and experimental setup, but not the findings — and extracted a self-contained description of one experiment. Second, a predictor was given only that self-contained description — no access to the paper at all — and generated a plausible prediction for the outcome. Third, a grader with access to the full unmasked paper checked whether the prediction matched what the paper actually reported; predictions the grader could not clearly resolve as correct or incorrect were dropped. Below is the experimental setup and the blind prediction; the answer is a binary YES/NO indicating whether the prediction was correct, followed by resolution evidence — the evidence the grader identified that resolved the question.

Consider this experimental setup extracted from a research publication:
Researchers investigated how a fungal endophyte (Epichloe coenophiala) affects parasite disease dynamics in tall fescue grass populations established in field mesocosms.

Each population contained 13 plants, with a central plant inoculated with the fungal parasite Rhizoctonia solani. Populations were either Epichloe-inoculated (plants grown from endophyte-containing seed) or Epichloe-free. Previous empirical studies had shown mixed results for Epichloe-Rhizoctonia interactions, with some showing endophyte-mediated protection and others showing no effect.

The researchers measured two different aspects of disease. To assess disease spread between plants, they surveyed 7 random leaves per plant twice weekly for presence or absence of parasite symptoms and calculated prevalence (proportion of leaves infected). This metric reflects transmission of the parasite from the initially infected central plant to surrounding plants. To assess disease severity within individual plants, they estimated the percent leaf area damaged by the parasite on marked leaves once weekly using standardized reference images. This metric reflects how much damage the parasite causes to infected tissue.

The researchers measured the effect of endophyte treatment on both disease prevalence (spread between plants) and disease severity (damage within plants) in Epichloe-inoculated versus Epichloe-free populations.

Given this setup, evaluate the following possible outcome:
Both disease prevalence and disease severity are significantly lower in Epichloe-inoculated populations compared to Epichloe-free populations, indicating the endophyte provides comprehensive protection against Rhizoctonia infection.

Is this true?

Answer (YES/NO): NO